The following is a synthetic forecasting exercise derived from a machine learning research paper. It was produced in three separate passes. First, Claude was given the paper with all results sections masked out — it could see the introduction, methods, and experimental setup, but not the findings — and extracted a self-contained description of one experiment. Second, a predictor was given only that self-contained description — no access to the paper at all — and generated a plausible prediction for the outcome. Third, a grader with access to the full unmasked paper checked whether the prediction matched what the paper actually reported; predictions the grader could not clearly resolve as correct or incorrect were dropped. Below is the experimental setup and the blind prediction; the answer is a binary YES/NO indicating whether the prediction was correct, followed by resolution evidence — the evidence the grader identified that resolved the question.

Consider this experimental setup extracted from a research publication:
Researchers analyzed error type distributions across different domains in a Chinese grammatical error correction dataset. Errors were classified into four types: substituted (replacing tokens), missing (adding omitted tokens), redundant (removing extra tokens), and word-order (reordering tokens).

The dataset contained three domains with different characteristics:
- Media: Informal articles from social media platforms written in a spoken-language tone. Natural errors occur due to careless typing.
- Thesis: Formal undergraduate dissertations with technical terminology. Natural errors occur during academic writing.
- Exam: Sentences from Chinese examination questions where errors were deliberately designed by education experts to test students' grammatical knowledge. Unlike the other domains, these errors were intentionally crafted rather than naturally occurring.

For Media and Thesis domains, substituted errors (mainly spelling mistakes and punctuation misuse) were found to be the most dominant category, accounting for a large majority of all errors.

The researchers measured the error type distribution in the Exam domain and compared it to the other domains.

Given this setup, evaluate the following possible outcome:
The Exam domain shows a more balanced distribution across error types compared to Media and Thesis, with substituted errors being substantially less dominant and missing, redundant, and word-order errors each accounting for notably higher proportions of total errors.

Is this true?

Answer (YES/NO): NO